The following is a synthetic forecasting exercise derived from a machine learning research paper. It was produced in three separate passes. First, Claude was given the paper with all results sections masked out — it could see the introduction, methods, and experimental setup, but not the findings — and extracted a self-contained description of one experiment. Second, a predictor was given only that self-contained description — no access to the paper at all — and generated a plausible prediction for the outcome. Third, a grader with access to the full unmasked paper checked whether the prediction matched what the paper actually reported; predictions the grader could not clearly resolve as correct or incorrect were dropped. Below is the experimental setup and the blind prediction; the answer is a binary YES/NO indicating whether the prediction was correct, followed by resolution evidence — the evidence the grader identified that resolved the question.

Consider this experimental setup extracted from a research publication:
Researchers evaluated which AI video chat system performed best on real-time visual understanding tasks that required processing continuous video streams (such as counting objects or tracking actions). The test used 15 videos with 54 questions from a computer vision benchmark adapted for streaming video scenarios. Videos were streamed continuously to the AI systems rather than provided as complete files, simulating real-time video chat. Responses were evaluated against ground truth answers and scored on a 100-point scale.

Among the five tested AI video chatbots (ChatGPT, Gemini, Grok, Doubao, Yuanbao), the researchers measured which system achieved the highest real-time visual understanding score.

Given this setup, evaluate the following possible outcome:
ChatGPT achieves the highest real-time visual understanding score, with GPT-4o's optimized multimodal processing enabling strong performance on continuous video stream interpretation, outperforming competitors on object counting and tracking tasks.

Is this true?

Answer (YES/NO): NO